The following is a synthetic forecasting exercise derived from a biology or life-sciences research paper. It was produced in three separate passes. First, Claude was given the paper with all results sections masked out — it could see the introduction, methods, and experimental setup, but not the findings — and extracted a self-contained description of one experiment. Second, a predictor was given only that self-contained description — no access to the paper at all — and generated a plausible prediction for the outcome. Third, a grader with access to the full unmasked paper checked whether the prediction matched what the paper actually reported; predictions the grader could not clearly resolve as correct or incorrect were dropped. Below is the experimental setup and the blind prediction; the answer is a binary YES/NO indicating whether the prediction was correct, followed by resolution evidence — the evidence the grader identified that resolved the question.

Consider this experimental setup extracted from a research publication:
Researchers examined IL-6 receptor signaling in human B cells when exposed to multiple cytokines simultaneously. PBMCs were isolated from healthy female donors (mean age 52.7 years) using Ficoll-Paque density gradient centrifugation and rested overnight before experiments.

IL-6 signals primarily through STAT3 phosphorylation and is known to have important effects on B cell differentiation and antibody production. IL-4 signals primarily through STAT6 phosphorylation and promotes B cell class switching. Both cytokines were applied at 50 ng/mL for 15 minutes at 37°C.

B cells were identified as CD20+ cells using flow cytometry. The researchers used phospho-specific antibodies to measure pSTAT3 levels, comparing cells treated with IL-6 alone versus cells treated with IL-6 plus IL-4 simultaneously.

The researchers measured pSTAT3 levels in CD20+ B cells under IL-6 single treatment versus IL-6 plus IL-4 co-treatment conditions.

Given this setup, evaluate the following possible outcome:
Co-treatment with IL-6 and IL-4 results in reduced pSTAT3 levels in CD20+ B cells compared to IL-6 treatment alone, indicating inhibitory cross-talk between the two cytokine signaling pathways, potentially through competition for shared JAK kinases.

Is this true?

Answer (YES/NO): NO